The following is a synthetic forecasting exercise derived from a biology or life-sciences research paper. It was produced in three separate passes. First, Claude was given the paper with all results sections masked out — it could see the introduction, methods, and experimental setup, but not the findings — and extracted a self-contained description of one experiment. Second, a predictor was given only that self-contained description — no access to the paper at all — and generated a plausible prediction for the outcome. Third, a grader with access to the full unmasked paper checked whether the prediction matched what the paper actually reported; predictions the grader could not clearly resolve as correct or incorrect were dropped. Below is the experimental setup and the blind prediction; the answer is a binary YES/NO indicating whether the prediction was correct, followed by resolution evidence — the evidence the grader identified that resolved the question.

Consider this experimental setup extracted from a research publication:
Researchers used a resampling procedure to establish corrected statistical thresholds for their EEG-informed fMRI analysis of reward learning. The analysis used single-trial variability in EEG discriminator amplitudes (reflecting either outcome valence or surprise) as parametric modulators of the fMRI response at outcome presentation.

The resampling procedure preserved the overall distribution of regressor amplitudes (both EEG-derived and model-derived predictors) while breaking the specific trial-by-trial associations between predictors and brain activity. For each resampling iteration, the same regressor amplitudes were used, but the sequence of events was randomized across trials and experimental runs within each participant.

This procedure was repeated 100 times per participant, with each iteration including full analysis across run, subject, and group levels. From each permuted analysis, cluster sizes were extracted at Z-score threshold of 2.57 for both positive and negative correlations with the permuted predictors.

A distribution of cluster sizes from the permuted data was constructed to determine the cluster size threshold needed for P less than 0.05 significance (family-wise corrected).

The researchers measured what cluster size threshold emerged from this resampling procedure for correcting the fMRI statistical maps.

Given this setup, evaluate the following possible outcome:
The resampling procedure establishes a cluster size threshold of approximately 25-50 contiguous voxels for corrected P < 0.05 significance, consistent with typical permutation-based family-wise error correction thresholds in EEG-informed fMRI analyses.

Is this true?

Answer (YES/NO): NO